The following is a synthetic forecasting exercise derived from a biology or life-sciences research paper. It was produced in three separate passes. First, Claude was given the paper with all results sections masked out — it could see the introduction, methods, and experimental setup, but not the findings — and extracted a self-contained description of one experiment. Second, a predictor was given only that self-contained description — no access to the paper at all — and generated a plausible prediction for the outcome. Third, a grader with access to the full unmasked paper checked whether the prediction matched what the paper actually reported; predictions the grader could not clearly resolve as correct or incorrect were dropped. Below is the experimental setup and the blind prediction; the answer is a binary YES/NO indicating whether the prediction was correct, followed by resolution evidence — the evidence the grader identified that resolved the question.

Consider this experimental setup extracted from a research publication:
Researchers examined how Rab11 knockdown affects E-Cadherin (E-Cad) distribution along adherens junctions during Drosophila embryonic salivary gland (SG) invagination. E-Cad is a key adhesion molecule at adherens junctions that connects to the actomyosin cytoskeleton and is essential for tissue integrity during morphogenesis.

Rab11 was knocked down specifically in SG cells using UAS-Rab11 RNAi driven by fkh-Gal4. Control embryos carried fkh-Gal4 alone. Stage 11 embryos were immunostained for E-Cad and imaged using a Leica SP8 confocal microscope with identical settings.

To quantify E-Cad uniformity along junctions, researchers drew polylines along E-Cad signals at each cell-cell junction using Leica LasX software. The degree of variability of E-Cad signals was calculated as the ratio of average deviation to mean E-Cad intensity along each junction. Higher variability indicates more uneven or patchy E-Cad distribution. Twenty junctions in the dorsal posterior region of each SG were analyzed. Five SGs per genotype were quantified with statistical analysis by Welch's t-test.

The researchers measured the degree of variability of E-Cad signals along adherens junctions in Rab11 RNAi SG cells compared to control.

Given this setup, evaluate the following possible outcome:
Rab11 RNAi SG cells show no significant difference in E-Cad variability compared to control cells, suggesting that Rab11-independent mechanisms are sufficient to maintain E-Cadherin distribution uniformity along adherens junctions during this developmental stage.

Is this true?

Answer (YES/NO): NO